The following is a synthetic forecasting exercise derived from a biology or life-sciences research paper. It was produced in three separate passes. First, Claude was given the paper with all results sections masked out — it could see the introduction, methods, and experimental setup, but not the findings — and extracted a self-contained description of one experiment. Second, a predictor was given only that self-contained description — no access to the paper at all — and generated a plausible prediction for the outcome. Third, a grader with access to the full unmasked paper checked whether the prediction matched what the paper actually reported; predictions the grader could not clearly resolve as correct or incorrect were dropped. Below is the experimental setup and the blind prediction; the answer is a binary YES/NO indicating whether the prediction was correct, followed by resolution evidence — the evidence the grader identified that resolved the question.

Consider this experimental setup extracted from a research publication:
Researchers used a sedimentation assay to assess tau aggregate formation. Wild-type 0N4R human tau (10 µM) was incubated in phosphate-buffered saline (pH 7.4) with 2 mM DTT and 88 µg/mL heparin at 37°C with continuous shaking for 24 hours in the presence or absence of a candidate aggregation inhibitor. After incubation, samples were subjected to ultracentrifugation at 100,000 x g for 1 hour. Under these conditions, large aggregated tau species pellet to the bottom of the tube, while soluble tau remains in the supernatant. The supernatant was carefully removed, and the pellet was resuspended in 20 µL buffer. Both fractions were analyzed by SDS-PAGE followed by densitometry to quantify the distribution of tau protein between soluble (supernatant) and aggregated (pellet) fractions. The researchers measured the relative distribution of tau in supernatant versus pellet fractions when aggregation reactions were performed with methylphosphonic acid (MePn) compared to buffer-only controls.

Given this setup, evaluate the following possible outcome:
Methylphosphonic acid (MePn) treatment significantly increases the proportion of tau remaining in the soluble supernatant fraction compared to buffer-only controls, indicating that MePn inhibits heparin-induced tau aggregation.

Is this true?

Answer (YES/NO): YES